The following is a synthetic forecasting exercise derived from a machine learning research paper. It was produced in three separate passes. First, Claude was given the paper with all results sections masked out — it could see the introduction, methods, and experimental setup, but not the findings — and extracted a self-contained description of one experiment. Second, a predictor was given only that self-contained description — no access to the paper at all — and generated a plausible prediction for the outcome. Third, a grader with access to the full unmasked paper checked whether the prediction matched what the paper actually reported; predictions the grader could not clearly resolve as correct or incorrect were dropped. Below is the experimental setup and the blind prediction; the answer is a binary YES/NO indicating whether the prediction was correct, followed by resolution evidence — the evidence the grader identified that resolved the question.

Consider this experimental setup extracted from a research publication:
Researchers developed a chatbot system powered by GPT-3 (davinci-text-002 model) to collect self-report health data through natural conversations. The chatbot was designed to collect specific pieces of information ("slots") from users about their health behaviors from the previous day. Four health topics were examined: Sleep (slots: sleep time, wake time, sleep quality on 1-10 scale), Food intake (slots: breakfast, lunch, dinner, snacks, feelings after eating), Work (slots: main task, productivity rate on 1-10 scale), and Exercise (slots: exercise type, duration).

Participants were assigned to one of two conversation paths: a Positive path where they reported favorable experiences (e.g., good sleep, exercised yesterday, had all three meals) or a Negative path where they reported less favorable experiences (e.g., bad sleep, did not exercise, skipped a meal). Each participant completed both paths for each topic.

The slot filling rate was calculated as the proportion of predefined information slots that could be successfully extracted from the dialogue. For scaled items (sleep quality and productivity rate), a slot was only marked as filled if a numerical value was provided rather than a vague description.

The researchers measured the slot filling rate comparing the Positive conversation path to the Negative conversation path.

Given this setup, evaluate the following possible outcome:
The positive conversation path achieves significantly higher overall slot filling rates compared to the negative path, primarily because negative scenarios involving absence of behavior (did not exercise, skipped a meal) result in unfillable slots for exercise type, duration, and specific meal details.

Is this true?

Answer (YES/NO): NO